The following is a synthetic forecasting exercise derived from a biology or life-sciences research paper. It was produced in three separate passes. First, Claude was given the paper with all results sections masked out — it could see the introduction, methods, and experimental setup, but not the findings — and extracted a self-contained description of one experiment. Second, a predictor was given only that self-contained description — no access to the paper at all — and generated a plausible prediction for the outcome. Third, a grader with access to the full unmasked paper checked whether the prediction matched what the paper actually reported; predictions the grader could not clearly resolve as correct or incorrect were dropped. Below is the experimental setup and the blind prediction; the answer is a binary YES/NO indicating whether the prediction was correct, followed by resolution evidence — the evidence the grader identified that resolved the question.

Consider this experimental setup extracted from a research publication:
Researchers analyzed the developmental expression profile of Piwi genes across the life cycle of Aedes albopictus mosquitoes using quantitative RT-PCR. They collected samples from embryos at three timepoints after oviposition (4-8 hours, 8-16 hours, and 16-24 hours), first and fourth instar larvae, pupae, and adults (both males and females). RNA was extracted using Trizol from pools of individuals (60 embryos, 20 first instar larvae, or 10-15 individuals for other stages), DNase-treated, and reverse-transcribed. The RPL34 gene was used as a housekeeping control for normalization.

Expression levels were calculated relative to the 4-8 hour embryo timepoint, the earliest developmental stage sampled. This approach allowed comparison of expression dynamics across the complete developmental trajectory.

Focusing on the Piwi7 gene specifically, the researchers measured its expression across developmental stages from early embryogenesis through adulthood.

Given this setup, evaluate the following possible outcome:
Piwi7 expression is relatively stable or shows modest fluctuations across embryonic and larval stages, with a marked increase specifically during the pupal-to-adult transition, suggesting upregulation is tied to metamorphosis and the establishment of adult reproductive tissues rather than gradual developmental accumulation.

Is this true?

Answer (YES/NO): NO